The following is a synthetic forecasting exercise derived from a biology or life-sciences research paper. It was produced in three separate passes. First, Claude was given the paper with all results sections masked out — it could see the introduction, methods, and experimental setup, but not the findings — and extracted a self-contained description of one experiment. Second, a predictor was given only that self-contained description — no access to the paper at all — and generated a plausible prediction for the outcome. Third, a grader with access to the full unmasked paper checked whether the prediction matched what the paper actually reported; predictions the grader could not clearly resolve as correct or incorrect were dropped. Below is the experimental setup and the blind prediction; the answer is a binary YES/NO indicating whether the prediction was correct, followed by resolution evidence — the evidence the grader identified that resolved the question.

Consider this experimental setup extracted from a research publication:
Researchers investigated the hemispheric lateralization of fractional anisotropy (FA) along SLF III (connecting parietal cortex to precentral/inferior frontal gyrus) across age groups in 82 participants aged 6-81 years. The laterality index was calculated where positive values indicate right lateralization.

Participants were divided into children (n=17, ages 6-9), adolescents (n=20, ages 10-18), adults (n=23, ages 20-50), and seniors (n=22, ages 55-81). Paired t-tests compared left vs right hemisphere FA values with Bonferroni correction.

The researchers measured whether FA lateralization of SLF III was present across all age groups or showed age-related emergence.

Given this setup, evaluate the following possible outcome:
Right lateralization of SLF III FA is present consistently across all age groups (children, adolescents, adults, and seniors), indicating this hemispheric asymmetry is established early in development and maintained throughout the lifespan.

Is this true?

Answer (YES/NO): NO